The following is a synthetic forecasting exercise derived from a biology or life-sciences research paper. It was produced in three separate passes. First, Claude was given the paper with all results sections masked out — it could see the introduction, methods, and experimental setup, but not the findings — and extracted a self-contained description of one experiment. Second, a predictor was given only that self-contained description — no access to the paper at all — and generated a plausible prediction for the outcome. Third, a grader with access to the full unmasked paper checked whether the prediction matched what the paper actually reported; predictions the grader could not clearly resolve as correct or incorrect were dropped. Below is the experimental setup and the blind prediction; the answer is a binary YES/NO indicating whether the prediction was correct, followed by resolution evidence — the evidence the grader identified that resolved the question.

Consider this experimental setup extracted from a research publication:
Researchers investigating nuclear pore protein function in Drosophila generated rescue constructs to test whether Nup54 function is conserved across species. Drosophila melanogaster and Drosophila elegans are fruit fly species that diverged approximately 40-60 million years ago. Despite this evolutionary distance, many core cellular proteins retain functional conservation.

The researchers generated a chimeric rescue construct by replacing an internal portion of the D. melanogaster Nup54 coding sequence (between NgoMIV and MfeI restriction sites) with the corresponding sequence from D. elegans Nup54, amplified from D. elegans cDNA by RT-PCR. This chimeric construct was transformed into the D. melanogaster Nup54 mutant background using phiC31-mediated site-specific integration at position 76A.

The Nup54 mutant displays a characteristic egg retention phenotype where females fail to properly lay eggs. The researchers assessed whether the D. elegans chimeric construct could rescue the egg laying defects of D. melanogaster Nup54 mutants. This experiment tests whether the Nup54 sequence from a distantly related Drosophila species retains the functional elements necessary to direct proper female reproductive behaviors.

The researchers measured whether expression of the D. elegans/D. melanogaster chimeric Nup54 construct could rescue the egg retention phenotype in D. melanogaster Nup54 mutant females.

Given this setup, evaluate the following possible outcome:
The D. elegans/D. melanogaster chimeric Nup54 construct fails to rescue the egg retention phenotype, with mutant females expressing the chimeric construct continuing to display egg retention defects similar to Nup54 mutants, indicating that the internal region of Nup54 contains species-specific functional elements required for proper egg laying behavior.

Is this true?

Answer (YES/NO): NO